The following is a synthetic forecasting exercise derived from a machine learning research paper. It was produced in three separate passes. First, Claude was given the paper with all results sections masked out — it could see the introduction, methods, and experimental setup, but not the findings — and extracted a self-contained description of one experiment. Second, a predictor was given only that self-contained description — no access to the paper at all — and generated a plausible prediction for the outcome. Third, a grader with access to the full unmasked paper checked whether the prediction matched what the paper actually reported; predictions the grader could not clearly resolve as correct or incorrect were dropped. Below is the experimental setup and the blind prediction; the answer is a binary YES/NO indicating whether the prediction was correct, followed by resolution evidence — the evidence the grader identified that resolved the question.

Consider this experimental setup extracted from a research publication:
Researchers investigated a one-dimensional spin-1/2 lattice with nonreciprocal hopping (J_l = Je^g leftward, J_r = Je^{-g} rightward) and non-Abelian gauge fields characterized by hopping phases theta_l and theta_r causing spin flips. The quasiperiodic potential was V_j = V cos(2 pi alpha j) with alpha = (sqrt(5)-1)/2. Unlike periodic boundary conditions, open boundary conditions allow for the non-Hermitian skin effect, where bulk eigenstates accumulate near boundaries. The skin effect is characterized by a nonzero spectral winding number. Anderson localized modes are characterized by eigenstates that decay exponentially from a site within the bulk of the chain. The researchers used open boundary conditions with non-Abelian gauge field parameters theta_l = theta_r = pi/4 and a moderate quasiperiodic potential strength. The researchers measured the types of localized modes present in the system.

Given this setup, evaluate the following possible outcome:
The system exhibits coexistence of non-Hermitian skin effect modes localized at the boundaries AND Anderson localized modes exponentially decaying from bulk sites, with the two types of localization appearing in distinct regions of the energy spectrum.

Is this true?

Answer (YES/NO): YES